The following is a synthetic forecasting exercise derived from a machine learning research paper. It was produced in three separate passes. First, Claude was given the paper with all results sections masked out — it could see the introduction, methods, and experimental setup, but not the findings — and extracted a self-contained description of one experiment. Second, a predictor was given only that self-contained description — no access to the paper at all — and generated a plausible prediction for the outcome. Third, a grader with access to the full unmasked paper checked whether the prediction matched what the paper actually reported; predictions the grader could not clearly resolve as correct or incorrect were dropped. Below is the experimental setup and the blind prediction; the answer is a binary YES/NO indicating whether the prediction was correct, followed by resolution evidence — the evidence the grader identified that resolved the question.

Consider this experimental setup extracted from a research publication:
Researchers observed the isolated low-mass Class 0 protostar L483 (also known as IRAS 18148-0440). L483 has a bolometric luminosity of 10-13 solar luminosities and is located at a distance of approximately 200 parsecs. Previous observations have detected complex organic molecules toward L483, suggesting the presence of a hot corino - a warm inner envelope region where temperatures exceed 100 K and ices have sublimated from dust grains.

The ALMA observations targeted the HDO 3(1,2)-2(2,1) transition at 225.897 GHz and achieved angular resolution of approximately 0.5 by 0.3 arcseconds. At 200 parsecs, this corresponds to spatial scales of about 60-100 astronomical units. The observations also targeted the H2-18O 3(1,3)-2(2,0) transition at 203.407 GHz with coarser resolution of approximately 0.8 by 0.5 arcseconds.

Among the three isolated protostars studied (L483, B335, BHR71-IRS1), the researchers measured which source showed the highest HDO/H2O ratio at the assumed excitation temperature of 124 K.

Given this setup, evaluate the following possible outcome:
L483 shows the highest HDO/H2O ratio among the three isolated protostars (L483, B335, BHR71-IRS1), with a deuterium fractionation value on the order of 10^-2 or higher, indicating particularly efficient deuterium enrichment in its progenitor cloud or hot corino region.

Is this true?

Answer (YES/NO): NO